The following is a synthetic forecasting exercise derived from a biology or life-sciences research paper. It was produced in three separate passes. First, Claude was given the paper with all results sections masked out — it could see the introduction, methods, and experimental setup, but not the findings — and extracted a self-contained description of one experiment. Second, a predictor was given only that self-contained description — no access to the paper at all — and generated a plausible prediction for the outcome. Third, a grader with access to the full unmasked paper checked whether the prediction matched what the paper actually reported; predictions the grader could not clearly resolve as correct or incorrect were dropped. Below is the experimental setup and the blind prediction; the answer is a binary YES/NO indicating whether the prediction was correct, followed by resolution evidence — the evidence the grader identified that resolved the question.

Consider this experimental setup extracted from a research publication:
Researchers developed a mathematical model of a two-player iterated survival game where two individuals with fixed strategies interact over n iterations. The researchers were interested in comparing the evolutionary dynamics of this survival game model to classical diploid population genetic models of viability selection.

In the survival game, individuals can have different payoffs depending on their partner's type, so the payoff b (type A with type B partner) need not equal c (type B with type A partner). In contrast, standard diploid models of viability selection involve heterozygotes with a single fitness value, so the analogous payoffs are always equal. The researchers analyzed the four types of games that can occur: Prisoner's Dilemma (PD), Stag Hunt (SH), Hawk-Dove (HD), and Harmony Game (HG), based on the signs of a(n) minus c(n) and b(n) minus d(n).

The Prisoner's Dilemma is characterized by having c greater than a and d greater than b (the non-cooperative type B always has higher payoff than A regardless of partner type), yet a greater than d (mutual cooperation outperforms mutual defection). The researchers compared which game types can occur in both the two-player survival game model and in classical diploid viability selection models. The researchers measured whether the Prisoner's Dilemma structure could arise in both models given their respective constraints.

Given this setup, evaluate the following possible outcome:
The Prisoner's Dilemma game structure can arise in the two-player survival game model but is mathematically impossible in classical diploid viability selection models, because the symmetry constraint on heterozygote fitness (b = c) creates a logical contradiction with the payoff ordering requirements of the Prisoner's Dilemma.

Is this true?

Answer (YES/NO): YES